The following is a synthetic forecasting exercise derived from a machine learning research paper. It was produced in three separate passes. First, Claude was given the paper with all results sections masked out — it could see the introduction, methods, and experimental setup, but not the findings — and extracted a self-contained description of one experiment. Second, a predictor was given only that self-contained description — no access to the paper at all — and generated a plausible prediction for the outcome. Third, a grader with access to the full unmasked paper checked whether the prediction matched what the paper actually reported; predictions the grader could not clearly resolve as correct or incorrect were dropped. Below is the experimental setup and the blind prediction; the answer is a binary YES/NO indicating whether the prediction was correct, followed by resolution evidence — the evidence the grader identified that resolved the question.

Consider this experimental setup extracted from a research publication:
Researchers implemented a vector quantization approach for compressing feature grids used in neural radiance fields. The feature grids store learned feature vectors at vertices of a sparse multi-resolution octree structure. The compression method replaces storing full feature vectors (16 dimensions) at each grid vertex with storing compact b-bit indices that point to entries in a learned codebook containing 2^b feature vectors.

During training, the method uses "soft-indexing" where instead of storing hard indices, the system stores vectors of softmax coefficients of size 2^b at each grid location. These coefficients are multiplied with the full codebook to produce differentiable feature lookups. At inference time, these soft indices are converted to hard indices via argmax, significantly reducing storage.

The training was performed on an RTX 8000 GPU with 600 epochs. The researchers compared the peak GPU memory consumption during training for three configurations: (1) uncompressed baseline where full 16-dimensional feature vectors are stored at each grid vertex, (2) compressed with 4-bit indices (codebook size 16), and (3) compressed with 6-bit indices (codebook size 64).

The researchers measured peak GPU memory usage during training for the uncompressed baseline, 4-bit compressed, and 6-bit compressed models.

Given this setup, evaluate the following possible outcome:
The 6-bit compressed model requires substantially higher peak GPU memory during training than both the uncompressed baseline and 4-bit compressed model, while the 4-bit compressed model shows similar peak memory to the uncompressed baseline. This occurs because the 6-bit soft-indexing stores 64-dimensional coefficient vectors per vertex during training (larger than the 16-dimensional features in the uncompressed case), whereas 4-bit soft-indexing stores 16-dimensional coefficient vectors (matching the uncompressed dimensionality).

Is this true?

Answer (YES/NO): YES